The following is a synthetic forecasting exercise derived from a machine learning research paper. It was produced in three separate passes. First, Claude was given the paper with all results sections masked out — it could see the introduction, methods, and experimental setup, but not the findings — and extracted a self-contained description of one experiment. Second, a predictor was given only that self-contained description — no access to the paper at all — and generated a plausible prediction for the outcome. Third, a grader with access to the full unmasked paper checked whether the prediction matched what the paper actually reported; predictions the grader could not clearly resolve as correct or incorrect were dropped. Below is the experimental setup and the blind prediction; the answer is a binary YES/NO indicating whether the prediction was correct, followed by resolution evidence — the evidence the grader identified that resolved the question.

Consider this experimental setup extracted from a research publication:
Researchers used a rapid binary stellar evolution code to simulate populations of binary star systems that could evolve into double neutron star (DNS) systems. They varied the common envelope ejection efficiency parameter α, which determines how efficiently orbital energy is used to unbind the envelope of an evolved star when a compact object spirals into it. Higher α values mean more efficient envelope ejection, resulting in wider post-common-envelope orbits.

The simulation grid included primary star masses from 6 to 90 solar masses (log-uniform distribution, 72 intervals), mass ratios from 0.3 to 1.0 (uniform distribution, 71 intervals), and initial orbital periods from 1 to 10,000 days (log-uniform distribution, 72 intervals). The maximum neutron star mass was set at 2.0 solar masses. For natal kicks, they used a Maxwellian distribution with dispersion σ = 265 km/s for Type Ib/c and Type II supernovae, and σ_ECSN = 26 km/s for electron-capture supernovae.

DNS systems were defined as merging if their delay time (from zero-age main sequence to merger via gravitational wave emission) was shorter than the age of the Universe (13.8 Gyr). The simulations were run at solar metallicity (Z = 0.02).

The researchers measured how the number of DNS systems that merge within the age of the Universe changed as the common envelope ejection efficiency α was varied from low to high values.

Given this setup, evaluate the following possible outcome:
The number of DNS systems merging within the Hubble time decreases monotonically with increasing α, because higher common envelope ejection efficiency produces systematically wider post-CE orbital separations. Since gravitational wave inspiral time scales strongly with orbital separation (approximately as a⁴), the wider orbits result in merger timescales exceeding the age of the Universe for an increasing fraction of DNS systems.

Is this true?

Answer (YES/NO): NO